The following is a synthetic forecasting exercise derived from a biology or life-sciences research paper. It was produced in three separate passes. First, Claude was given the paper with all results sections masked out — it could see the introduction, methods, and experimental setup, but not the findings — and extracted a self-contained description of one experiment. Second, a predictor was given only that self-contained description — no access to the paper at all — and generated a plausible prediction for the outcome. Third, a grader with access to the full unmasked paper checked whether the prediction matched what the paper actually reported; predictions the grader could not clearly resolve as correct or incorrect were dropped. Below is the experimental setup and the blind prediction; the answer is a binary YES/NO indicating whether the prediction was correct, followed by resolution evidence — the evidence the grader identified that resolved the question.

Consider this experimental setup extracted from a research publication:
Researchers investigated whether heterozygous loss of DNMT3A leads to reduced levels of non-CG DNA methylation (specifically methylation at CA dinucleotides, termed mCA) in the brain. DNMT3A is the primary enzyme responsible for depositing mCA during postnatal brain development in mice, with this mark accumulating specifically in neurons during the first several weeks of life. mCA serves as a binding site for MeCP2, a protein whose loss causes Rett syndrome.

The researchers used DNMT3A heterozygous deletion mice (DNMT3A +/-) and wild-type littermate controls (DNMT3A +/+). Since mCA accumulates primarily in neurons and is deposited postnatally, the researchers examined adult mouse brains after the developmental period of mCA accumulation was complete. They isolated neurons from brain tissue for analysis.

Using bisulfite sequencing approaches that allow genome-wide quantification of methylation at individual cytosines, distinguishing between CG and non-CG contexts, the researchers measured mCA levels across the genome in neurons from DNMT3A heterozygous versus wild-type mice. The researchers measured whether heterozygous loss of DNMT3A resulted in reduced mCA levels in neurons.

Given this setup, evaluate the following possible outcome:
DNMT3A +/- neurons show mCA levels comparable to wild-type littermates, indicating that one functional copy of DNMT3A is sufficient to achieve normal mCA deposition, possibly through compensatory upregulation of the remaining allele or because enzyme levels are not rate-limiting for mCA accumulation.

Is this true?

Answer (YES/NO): NO